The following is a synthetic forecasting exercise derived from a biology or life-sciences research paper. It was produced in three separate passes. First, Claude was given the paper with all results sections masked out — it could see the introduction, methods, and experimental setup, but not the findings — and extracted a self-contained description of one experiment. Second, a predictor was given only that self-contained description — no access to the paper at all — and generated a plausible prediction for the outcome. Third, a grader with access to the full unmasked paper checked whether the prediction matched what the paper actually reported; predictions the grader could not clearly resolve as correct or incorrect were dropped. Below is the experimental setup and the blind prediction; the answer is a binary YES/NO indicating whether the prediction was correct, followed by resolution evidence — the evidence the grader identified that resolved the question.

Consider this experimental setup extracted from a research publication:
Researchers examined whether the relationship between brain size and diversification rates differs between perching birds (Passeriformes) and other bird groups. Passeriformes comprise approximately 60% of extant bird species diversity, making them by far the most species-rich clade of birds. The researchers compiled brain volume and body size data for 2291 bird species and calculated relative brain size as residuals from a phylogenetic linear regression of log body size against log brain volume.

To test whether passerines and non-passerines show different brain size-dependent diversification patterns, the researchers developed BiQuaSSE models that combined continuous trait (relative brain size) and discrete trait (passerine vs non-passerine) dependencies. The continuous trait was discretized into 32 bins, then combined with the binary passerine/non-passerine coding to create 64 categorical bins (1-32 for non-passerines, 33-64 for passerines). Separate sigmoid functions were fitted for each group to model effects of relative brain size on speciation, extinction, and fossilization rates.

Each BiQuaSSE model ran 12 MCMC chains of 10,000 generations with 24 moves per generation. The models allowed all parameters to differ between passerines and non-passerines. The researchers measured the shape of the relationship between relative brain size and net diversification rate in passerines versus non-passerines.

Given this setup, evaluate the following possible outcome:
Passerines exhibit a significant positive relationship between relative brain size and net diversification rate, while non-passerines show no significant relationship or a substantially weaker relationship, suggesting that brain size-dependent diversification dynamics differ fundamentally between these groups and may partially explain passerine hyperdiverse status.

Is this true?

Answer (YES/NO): NO